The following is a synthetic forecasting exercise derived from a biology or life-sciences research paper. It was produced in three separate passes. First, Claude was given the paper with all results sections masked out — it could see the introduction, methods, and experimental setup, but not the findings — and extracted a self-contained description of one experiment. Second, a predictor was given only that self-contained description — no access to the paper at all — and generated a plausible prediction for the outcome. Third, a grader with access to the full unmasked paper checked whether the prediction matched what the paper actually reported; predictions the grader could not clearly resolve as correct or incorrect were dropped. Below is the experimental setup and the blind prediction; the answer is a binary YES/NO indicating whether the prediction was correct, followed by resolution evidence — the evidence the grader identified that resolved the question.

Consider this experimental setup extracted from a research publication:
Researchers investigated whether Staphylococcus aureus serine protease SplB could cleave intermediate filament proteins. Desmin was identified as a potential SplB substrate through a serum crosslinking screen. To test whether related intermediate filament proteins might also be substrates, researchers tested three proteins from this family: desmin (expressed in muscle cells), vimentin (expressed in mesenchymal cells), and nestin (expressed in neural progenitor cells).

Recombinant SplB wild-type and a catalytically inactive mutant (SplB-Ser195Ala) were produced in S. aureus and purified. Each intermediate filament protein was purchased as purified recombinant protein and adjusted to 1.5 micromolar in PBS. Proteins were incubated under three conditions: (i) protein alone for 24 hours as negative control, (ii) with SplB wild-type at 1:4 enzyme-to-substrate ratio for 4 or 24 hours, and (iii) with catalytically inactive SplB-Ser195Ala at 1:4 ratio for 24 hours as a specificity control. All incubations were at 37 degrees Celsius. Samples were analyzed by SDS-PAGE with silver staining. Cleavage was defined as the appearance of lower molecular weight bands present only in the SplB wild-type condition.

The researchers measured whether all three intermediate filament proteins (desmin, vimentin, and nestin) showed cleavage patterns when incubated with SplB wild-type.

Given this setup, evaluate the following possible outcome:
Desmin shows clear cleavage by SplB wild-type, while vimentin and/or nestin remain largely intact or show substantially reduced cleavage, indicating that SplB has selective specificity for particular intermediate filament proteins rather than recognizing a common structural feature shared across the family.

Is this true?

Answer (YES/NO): NO